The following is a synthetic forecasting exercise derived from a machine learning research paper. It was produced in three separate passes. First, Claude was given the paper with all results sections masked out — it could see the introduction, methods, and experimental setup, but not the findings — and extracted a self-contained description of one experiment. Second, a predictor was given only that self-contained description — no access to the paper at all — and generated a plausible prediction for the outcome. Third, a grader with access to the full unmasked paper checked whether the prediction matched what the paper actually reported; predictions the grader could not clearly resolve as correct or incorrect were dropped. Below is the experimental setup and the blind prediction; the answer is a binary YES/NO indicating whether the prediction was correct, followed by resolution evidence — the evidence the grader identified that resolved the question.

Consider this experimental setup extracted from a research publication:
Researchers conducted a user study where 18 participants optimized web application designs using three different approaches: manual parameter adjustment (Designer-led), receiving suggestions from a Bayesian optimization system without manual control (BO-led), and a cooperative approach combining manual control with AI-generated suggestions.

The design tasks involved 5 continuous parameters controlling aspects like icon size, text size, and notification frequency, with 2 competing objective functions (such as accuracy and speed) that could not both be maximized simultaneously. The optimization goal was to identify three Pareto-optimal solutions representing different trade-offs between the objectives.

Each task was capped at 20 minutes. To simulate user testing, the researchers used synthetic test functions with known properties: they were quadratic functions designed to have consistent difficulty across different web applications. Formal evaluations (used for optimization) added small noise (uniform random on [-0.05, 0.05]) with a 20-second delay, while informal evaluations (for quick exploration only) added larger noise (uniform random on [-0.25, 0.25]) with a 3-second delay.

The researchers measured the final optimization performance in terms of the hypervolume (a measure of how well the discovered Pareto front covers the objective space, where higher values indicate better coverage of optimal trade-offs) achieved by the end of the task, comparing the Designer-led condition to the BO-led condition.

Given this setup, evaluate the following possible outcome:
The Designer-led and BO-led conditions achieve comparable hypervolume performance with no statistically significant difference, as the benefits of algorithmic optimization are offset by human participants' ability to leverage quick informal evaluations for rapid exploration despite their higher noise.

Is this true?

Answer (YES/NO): NO